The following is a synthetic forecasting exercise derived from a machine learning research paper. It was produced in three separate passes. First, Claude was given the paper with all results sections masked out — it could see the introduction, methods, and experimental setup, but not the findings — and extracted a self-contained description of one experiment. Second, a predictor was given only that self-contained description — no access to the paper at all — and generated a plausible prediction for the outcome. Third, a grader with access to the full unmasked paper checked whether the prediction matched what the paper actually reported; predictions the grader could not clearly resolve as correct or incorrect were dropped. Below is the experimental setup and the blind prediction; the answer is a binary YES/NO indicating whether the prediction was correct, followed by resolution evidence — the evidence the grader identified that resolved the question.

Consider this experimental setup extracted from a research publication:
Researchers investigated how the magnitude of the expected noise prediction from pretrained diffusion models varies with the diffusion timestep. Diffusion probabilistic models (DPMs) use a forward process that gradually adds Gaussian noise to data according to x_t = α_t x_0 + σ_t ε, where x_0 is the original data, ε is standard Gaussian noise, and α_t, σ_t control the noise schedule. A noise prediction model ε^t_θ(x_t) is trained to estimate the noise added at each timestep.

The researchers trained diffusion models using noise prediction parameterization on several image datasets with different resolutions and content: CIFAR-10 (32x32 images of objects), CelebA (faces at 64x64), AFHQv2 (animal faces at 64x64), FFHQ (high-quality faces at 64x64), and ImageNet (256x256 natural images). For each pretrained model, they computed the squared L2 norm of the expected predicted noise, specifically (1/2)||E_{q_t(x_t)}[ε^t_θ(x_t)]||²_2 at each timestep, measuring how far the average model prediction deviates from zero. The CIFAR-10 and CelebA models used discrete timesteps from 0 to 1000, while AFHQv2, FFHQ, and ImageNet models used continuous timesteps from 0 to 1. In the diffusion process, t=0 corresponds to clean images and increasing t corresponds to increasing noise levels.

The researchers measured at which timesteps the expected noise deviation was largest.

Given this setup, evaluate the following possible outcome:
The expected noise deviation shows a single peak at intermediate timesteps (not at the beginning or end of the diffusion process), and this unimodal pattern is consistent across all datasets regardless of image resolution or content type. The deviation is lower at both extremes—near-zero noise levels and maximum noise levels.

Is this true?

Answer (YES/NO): NO